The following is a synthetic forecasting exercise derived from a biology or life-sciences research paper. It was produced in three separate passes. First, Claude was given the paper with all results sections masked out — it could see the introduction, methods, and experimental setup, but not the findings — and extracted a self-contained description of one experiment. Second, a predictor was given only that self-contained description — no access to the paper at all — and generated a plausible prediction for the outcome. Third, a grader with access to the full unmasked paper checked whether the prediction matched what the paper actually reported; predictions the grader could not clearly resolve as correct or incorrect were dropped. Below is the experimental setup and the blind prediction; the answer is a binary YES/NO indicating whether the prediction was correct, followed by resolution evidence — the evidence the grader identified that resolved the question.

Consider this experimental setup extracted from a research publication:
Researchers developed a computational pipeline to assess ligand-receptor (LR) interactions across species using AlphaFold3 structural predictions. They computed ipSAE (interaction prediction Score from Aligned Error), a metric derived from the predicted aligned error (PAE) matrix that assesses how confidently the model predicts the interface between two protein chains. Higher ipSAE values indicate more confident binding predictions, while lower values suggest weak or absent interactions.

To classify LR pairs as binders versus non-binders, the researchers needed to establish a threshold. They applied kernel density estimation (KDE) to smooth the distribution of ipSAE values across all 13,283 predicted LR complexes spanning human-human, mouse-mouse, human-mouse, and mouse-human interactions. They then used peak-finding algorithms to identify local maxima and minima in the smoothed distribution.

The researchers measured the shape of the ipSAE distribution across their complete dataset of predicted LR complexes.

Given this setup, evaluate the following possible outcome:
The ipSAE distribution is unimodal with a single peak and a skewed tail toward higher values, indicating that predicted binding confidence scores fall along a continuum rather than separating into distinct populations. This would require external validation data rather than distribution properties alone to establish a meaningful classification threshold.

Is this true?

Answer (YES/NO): NO